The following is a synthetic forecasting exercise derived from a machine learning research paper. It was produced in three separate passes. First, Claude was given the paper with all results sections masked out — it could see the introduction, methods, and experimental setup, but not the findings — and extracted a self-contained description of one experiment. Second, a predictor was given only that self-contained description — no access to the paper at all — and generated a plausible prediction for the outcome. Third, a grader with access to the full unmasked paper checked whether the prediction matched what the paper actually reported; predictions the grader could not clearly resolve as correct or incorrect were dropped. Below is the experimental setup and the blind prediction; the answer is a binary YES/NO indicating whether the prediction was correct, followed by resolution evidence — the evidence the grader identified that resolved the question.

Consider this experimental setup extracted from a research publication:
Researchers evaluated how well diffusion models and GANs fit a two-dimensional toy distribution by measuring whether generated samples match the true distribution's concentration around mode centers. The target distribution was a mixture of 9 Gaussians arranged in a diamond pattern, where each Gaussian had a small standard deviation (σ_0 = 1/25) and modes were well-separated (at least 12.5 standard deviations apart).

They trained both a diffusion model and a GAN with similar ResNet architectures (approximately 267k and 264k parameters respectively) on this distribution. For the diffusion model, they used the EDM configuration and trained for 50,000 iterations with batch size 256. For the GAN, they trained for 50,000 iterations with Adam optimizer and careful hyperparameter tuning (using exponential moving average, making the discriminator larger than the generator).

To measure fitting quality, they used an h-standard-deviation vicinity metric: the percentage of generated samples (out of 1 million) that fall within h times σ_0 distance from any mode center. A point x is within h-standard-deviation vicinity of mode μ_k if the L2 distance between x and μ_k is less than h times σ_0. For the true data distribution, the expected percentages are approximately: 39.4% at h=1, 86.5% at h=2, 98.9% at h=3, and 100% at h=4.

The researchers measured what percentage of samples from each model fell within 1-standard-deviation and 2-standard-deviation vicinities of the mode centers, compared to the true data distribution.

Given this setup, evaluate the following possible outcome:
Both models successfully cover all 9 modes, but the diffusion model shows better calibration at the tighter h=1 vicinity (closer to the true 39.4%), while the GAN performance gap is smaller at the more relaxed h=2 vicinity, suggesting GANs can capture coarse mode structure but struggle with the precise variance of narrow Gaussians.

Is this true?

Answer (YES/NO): NO